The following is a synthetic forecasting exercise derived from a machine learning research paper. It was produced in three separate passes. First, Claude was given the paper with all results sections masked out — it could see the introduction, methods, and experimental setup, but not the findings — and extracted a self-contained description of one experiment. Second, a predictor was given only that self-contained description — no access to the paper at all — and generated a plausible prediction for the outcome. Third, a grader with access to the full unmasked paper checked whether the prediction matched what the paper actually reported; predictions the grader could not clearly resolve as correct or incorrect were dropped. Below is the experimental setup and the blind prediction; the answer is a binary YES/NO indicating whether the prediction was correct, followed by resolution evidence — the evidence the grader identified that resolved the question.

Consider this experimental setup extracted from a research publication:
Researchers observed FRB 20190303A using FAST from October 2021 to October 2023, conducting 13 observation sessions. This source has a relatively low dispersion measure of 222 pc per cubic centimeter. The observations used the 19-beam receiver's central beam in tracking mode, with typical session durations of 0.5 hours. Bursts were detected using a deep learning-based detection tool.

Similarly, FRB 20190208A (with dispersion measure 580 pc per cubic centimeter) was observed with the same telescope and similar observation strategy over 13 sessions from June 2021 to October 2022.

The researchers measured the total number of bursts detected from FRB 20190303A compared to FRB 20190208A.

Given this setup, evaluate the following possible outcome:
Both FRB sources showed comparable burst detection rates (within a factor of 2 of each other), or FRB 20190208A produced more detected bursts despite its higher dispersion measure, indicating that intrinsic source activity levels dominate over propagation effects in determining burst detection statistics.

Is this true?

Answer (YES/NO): NO